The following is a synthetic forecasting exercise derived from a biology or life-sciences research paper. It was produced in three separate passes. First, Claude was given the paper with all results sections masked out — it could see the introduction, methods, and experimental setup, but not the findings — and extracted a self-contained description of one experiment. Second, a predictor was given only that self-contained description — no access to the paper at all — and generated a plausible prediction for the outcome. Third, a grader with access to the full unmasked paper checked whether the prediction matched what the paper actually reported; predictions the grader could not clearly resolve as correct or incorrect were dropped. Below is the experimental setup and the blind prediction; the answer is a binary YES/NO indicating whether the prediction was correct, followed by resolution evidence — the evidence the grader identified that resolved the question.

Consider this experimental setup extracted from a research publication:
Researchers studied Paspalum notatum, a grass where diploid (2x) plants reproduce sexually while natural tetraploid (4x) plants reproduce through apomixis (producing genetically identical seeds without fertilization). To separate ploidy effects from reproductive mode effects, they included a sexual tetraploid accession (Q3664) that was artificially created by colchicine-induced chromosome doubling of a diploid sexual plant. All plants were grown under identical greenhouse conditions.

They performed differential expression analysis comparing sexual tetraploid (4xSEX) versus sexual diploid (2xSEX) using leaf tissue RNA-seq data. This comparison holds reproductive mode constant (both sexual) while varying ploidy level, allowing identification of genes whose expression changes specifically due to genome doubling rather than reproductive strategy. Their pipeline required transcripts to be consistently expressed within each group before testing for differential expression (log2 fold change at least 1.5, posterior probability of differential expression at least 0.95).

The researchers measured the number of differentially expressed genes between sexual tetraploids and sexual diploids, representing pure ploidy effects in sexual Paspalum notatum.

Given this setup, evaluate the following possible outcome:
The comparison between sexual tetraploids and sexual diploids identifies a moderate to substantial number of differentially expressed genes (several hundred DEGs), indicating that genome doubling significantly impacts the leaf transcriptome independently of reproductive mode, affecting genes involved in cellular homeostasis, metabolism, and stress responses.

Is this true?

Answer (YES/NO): YES